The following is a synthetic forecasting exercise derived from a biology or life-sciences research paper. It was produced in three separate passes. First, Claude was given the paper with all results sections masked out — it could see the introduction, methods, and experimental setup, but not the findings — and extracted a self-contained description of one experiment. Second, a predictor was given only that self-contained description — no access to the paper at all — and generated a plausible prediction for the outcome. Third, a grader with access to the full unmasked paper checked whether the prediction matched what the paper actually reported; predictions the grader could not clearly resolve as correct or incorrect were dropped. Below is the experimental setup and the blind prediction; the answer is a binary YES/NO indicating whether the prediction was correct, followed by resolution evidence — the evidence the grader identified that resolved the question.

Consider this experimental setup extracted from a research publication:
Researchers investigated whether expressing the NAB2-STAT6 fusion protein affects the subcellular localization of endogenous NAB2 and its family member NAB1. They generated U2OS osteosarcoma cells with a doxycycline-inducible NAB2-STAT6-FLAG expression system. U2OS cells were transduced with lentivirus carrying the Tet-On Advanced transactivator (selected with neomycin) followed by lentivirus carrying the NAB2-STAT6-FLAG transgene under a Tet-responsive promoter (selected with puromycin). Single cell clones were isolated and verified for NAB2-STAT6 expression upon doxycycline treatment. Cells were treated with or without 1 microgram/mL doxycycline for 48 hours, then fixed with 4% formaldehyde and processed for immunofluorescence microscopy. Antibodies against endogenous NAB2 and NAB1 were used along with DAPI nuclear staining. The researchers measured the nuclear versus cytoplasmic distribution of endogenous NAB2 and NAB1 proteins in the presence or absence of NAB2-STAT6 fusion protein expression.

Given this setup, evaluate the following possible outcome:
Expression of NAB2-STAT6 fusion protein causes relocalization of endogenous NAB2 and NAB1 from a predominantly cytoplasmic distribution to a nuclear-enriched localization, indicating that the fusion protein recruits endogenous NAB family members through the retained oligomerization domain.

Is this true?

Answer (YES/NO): YES